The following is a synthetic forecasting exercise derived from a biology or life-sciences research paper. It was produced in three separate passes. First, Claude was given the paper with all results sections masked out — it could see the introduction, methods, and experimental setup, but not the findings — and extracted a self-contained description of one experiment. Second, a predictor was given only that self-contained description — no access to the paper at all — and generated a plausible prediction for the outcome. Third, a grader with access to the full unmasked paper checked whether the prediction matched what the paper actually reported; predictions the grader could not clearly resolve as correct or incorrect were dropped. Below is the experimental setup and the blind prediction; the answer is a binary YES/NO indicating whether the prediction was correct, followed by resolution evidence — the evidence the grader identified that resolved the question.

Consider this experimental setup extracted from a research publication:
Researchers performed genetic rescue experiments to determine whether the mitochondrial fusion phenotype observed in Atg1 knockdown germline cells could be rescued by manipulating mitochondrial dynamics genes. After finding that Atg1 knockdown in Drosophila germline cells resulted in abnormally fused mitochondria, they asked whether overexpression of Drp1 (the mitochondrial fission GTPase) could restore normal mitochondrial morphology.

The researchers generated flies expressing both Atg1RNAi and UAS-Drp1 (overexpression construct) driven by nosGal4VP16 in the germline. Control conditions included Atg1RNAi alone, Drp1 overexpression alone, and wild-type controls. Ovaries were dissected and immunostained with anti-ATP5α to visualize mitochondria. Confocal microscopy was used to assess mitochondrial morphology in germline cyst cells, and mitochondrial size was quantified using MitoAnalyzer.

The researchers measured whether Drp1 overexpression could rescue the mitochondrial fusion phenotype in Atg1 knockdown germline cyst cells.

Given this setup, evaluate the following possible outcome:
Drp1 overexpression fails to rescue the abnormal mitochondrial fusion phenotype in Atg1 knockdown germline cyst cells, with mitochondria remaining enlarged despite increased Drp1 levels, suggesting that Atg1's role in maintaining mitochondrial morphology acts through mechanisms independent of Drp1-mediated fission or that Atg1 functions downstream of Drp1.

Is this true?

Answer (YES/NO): NO